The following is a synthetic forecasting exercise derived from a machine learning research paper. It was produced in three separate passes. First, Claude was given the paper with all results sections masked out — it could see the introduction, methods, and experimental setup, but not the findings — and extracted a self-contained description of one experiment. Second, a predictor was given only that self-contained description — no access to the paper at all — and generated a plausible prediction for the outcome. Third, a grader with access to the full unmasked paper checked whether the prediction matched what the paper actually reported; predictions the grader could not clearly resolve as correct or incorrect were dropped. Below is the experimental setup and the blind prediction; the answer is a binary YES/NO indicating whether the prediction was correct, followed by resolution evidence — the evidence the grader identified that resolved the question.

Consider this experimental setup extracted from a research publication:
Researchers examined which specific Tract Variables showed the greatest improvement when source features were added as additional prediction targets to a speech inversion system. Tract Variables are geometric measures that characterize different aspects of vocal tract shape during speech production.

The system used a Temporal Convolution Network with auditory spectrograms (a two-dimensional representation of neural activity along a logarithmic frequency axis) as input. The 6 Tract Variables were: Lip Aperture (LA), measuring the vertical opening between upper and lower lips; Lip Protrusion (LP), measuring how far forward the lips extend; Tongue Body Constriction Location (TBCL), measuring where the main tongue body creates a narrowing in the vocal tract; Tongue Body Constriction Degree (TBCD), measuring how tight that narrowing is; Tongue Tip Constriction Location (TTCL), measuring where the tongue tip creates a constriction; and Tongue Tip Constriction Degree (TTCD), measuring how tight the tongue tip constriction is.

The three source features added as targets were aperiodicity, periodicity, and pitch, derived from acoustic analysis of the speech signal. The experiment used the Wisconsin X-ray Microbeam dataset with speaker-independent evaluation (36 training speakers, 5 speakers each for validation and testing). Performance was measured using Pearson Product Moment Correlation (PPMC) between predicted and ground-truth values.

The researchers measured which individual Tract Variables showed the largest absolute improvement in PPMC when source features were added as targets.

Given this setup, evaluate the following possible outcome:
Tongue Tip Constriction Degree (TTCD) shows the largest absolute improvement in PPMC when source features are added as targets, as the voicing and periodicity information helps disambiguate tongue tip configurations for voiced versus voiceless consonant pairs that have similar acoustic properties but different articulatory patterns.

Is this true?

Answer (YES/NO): YES